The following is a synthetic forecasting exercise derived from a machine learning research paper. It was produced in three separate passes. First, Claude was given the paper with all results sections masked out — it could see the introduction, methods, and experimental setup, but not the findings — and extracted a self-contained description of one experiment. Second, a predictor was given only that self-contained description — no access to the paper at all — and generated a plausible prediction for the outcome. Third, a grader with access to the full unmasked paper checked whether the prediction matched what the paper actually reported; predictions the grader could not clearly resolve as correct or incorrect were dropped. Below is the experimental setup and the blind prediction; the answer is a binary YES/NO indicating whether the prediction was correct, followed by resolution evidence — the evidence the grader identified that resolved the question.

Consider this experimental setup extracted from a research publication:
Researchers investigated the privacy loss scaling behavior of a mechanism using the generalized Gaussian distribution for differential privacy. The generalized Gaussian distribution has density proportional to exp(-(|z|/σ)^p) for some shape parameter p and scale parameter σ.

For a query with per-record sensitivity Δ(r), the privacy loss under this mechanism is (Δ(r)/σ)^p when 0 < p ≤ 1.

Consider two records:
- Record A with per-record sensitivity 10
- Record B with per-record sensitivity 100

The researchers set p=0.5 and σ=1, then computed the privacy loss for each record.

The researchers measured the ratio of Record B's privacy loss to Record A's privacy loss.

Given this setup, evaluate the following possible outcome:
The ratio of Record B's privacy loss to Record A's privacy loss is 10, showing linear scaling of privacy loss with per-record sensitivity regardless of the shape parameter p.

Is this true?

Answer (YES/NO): NO